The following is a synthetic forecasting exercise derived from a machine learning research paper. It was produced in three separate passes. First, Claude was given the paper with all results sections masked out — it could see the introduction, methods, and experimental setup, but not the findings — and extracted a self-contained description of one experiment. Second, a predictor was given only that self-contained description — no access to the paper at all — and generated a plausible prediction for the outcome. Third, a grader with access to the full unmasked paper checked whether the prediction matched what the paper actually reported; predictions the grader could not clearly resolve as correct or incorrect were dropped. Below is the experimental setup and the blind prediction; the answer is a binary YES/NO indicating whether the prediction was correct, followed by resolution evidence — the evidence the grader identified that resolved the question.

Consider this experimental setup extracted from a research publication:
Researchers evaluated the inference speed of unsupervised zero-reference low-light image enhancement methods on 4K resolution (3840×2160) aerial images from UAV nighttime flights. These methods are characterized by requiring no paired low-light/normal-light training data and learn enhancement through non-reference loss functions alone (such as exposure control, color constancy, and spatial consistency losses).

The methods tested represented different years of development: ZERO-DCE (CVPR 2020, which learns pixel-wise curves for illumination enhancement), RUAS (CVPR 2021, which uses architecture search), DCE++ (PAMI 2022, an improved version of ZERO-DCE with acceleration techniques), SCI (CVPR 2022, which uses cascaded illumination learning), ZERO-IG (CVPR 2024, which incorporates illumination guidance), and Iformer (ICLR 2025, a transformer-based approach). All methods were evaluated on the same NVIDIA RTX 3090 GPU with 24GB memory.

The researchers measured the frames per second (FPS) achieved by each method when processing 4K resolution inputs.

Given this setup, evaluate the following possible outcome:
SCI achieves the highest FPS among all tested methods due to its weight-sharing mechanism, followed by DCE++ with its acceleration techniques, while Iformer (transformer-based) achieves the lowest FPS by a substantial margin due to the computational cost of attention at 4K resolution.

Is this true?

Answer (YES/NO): NO